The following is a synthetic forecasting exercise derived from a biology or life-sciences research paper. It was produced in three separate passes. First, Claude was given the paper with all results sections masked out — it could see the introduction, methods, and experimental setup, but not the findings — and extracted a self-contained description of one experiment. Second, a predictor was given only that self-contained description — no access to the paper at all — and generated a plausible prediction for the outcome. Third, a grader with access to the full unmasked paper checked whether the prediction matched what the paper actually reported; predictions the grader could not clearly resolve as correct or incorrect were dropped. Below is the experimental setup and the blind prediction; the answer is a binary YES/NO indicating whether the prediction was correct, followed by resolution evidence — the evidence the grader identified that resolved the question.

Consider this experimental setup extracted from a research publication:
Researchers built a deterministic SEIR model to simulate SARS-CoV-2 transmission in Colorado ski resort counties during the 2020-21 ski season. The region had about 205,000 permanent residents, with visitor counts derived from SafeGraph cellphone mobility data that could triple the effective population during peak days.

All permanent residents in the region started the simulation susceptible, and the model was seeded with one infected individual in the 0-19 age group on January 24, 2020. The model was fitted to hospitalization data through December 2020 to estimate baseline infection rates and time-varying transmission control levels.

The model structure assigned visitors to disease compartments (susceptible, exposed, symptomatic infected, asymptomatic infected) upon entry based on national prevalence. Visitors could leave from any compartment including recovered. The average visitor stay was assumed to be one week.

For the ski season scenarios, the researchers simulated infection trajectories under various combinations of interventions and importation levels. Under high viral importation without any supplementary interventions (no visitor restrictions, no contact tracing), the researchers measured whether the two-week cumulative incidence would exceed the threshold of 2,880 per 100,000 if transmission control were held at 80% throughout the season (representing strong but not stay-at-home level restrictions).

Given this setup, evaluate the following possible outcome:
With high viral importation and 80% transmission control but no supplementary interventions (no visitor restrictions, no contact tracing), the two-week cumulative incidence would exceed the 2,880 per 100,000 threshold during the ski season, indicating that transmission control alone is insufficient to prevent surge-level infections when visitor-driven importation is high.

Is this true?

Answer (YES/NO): YES